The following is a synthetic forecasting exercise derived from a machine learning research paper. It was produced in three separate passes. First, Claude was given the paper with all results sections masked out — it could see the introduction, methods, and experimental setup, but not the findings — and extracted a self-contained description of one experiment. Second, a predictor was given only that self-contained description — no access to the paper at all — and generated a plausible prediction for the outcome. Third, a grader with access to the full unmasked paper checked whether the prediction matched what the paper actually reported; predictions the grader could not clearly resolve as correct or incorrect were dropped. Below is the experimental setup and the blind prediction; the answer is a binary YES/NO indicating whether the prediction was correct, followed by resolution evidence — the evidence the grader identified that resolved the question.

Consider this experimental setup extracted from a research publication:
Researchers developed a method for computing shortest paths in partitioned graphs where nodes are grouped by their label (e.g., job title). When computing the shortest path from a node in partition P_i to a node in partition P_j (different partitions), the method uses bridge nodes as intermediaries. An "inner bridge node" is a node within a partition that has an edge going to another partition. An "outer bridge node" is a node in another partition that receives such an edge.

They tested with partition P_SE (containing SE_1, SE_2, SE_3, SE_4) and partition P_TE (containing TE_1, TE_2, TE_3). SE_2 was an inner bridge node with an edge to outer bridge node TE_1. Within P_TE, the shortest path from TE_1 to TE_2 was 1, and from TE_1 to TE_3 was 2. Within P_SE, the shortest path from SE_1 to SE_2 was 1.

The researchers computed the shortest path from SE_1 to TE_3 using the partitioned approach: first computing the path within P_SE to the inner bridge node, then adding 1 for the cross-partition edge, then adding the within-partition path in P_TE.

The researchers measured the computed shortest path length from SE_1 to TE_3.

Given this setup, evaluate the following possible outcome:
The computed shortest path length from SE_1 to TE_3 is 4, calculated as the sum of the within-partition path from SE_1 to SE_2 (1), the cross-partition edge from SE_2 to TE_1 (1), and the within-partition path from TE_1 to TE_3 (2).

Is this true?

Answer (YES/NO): YES